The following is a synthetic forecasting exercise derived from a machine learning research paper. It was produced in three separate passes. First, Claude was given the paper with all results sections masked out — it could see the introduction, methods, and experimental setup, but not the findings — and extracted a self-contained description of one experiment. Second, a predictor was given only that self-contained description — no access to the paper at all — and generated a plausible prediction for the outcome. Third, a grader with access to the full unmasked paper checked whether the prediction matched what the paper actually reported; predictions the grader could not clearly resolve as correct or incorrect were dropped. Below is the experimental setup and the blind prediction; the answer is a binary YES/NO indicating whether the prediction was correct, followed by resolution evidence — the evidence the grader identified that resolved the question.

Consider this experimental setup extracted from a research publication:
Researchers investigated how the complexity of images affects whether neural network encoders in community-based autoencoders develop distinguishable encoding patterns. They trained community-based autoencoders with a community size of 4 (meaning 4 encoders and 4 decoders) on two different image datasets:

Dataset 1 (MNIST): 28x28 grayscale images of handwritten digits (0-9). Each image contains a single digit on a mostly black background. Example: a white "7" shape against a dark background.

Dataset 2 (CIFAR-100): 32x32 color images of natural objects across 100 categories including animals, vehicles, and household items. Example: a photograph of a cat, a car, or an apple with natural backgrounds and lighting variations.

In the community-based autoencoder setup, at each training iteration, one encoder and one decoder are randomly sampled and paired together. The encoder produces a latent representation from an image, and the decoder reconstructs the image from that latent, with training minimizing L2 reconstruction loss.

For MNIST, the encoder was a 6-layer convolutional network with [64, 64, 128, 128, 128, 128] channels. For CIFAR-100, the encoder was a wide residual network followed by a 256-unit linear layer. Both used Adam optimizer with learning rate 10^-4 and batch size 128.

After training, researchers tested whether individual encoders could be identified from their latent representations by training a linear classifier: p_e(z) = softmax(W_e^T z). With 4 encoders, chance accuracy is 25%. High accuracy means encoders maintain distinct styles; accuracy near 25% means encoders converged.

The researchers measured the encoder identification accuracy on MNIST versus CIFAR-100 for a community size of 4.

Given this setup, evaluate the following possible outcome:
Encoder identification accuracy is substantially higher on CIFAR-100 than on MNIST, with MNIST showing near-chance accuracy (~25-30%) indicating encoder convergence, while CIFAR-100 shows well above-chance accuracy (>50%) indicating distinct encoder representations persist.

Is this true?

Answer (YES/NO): NO